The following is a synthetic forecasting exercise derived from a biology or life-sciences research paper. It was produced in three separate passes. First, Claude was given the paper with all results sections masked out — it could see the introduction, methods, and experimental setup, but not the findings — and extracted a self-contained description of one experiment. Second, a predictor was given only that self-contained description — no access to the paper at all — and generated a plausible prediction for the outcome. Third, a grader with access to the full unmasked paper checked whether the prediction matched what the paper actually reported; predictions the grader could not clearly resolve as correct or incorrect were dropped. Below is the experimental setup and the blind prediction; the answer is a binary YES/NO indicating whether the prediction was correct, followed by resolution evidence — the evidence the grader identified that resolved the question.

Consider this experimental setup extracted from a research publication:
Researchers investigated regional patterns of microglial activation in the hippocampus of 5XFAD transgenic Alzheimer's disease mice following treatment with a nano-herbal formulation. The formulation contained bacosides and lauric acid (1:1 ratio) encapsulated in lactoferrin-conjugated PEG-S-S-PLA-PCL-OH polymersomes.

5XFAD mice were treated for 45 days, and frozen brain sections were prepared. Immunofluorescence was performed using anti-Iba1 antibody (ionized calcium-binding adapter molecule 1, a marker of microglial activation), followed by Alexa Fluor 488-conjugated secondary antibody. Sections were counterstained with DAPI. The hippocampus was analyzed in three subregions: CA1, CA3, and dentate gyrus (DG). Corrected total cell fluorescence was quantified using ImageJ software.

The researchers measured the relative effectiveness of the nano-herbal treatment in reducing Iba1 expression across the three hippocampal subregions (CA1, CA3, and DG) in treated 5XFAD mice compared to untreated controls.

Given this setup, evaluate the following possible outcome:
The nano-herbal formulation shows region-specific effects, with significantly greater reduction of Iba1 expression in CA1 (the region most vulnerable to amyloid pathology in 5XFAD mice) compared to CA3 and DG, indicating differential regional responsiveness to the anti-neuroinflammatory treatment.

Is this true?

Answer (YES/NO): NO